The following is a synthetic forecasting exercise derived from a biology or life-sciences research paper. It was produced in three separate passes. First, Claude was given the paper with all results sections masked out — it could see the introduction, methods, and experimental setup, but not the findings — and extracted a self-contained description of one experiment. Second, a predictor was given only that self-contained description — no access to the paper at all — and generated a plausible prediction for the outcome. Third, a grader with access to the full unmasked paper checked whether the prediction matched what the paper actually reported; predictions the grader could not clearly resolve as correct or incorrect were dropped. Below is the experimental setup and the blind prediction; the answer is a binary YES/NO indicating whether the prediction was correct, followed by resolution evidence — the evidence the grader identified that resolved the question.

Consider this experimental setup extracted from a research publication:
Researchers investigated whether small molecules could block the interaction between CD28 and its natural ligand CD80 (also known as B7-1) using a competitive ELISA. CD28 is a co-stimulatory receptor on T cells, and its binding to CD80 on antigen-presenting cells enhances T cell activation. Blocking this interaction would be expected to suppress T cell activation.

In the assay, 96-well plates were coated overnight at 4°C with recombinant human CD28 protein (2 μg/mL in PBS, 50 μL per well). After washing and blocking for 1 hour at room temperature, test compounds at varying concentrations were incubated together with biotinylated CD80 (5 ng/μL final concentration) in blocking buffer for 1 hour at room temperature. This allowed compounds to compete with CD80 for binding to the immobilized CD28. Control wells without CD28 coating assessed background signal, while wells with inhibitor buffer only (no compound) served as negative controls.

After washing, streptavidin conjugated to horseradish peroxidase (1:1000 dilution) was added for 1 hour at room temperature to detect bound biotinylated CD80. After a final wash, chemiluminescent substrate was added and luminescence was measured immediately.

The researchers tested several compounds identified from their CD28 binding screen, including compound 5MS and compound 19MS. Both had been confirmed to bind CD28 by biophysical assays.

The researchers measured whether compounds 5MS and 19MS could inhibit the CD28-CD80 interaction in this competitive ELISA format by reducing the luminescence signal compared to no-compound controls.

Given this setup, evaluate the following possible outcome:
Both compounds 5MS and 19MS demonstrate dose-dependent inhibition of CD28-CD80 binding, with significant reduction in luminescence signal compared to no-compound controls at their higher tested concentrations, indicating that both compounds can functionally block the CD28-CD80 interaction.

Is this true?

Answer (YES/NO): YES